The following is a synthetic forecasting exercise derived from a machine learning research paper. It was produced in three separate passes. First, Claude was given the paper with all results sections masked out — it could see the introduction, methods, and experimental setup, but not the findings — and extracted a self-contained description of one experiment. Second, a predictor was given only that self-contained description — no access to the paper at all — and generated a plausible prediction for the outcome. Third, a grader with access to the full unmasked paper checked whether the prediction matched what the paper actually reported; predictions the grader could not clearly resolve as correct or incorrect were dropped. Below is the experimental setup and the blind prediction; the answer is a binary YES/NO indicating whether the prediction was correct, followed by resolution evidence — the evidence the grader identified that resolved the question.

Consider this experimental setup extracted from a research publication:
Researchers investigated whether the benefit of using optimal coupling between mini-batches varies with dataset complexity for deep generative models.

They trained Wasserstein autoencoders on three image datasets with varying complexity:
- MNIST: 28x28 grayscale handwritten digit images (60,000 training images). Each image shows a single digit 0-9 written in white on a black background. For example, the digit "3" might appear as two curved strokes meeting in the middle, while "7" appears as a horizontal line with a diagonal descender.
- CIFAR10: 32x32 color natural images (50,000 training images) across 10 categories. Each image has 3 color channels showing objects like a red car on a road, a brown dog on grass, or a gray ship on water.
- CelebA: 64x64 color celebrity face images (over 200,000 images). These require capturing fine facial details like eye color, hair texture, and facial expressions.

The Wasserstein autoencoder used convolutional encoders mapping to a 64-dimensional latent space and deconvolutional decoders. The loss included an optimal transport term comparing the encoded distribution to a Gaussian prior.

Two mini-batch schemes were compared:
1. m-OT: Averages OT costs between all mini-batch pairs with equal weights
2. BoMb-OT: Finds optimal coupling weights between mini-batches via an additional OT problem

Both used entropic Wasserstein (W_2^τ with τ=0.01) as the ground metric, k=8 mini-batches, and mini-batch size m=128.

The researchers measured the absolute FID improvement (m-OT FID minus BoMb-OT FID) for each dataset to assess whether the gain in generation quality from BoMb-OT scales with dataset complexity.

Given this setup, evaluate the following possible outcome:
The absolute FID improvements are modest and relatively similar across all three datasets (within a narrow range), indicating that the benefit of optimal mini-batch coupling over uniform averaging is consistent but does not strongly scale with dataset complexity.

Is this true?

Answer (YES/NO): NO